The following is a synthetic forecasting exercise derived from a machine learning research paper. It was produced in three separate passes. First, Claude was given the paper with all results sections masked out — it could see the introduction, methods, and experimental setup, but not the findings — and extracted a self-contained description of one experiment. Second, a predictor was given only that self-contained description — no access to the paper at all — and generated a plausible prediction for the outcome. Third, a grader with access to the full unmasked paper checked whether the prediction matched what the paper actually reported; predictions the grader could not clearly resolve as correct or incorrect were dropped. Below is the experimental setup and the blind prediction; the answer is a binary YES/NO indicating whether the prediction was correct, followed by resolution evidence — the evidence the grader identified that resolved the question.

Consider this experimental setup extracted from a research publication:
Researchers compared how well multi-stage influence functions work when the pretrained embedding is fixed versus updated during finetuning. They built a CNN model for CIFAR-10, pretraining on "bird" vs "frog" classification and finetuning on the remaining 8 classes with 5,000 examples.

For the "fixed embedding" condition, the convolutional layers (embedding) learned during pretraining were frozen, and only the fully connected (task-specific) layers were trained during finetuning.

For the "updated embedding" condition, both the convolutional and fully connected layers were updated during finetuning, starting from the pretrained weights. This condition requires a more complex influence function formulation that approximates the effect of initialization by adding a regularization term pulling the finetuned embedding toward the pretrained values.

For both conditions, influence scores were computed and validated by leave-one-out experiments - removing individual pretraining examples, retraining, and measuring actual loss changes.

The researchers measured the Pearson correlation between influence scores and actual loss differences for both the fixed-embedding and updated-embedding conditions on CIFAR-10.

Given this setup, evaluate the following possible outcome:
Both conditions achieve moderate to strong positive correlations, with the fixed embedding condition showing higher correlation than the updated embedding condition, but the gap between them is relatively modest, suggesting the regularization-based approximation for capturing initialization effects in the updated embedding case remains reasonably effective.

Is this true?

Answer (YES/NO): YES